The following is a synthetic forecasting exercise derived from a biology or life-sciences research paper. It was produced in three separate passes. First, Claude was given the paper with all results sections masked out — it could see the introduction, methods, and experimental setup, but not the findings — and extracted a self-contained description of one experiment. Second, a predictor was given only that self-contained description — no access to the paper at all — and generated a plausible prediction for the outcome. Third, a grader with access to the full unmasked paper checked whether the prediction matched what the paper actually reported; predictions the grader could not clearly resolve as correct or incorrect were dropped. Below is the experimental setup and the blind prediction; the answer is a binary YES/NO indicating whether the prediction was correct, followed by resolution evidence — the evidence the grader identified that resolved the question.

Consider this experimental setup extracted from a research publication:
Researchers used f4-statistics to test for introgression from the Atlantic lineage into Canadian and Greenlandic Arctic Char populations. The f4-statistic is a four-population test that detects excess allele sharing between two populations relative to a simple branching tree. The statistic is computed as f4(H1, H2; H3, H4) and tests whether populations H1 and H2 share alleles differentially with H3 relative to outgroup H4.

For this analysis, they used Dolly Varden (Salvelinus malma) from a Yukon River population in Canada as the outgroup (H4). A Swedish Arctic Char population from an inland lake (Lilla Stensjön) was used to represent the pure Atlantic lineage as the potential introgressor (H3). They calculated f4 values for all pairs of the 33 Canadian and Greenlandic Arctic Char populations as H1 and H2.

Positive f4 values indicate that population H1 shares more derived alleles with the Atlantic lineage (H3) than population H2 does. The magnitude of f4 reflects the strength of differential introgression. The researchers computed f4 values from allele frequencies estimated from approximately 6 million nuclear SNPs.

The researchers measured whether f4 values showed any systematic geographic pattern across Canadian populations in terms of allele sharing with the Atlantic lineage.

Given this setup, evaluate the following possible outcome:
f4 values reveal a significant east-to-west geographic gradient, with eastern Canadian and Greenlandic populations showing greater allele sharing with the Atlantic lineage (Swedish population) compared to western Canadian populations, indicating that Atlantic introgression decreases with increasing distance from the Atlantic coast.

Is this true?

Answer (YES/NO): NO